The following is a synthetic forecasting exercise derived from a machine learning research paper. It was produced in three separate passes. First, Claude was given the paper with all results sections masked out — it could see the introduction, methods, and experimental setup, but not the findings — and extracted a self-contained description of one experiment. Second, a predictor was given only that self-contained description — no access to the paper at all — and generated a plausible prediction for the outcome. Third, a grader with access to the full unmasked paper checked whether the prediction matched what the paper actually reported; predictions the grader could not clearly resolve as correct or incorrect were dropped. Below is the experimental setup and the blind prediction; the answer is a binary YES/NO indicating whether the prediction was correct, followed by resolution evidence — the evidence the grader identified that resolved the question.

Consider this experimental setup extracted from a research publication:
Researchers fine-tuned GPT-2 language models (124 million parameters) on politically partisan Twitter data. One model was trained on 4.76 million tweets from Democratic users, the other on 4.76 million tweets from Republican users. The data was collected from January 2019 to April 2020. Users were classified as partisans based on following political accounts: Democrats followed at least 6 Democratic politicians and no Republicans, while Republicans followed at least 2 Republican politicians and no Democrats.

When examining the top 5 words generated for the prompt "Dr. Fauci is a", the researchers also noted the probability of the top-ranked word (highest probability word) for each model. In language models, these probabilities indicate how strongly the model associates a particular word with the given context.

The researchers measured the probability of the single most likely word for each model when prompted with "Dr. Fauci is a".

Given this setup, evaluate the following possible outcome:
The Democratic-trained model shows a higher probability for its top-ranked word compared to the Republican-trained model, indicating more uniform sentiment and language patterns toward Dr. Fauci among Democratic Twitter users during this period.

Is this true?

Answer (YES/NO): YES